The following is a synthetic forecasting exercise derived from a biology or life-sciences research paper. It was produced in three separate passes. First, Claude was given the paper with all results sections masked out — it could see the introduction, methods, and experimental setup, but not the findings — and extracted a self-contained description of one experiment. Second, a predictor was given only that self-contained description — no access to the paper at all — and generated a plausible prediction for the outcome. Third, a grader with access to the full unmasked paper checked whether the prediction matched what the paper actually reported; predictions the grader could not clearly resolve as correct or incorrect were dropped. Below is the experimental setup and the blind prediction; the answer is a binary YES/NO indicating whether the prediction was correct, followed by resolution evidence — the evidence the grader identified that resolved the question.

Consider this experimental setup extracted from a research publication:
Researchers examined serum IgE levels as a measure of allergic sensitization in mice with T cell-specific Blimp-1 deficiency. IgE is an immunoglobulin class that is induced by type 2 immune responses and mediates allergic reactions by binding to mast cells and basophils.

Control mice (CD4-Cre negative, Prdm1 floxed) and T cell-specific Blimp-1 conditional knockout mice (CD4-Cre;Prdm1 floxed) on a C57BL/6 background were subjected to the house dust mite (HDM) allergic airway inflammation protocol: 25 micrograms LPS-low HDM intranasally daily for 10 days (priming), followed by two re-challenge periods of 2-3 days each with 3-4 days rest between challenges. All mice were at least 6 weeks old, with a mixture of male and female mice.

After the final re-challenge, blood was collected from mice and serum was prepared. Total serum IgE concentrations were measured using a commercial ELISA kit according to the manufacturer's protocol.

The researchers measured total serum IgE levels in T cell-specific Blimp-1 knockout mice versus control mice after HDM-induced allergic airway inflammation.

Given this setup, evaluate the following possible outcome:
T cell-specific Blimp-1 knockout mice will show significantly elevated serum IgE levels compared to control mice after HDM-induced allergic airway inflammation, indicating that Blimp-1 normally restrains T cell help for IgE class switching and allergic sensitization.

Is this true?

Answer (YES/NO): NO